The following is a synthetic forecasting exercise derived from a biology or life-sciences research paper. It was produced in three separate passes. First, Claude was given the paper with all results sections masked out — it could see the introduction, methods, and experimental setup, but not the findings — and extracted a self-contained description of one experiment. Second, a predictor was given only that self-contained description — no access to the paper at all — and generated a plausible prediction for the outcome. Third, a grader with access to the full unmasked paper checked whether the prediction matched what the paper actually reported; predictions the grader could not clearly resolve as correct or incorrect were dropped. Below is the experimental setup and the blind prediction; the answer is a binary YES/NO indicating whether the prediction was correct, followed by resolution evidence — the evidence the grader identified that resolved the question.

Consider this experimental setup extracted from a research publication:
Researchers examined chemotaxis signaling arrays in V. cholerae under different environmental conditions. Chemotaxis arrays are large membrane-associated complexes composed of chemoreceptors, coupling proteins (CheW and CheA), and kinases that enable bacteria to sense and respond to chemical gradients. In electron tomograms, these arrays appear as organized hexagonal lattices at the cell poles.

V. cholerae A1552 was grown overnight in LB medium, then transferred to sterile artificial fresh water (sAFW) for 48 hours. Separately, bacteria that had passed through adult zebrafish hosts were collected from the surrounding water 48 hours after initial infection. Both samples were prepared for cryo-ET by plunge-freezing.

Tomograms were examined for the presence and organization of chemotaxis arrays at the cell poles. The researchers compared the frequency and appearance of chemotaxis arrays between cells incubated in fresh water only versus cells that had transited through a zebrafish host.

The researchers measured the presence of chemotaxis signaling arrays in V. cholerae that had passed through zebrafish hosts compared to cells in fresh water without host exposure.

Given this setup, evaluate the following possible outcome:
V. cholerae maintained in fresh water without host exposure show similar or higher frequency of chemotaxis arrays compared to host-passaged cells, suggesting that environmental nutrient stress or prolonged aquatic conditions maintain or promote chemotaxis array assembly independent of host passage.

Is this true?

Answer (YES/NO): YES